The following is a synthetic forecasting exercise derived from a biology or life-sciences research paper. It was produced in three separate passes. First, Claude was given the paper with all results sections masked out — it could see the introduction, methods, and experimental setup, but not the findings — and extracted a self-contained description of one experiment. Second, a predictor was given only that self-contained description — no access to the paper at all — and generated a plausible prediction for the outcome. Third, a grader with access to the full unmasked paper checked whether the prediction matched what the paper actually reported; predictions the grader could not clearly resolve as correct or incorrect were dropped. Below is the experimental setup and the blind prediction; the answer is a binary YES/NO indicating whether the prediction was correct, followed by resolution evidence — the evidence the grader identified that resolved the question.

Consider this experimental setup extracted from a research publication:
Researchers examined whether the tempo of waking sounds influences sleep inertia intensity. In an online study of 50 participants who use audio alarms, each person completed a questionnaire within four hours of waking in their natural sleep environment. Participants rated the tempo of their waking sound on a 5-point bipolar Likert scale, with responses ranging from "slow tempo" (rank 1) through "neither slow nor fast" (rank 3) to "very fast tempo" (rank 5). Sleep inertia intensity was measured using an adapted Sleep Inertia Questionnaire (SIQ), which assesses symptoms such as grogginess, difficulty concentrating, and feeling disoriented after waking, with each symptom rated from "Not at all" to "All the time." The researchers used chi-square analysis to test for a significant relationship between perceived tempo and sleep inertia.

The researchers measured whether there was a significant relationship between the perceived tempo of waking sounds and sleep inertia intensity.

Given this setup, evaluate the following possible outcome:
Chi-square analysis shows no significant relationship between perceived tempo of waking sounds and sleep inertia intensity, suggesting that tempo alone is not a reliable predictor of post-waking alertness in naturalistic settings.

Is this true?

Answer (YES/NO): YES